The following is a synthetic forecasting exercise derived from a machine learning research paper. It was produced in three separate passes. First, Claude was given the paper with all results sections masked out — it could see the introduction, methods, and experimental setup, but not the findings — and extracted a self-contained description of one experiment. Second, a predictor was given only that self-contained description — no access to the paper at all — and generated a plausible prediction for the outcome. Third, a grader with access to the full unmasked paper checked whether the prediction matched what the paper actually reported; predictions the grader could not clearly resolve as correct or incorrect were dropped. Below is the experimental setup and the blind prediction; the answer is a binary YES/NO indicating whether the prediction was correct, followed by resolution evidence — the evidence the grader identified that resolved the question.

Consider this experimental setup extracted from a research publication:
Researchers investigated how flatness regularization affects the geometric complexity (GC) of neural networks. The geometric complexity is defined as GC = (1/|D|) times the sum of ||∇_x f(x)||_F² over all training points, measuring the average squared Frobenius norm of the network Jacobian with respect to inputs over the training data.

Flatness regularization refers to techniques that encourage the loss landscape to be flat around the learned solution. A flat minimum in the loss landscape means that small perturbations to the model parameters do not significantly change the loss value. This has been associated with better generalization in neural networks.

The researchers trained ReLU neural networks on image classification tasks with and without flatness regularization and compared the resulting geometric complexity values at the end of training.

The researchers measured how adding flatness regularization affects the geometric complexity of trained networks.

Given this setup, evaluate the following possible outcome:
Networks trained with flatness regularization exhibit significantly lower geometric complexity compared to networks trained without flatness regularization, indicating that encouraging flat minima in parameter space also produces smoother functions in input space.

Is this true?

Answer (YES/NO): YES